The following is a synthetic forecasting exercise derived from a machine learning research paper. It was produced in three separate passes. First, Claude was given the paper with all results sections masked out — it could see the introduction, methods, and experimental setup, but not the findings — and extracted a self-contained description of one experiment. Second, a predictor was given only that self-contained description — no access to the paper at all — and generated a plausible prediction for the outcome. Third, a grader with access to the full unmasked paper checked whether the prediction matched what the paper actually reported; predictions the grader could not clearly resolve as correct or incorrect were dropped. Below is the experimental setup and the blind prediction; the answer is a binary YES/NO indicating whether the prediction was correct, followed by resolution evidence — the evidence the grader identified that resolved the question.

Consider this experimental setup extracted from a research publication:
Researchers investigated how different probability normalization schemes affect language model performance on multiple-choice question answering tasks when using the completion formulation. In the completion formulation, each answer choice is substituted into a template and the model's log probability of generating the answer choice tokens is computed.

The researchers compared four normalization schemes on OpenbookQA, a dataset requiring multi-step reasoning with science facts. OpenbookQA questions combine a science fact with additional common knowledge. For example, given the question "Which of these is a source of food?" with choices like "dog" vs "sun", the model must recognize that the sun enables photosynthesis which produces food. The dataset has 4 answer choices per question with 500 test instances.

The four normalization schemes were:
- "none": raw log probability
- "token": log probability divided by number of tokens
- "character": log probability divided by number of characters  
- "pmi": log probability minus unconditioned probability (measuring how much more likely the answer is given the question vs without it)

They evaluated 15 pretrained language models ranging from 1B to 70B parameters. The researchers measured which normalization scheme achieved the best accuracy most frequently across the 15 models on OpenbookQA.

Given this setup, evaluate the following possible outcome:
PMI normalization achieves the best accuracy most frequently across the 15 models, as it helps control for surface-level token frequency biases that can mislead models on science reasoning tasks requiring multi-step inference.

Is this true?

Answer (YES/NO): YES